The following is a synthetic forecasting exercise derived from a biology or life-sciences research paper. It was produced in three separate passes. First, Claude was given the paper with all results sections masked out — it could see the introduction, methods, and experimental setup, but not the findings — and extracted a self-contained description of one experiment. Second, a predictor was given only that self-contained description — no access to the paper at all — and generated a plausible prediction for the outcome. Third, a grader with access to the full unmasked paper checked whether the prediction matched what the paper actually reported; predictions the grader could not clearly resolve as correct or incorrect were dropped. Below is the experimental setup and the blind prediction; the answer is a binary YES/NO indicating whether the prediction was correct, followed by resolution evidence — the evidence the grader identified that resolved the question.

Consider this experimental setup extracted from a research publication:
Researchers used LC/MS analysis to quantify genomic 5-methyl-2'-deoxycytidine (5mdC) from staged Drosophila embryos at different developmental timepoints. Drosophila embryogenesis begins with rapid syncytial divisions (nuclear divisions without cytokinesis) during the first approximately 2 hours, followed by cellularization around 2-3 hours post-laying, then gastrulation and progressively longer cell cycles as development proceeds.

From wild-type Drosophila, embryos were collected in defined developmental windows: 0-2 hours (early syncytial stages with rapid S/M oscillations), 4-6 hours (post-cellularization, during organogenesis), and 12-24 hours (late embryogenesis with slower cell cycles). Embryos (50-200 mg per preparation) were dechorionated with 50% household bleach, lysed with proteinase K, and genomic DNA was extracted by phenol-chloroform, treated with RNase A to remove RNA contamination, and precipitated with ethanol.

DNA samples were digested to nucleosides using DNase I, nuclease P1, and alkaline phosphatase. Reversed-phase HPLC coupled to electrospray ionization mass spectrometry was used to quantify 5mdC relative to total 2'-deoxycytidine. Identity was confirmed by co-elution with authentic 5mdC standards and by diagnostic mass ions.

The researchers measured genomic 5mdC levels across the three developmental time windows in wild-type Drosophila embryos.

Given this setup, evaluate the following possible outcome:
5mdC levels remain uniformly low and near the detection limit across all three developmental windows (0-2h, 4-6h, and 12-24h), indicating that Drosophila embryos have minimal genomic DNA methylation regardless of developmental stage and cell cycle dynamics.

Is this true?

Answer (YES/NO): NO